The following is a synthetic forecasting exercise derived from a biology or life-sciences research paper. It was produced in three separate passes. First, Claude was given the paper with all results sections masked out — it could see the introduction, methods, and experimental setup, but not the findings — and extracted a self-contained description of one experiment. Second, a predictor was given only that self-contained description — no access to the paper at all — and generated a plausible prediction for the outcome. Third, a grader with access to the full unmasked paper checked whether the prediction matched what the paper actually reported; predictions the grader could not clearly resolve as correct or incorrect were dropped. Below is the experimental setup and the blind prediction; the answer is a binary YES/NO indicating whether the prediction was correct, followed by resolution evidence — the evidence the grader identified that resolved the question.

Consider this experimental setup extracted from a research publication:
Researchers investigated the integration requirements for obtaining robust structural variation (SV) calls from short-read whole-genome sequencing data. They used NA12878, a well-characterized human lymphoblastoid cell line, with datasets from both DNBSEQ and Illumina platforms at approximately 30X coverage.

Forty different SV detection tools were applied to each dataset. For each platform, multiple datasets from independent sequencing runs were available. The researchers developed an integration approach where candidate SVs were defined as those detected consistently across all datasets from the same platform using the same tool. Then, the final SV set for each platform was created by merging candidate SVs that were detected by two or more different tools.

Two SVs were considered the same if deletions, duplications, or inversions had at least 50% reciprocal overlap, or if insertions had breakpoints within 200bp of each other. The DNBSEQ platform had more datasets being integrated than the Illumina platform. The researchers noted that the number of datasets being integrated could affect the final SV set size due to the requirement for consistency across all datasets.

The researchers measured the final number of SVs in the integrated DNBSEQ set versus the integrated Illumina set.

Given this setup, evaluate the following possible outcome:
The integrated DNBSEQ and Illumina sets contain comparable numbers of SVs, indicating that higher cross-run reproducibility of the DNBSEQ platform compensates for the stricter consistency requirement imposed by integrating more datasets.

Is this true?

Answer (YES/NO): NO